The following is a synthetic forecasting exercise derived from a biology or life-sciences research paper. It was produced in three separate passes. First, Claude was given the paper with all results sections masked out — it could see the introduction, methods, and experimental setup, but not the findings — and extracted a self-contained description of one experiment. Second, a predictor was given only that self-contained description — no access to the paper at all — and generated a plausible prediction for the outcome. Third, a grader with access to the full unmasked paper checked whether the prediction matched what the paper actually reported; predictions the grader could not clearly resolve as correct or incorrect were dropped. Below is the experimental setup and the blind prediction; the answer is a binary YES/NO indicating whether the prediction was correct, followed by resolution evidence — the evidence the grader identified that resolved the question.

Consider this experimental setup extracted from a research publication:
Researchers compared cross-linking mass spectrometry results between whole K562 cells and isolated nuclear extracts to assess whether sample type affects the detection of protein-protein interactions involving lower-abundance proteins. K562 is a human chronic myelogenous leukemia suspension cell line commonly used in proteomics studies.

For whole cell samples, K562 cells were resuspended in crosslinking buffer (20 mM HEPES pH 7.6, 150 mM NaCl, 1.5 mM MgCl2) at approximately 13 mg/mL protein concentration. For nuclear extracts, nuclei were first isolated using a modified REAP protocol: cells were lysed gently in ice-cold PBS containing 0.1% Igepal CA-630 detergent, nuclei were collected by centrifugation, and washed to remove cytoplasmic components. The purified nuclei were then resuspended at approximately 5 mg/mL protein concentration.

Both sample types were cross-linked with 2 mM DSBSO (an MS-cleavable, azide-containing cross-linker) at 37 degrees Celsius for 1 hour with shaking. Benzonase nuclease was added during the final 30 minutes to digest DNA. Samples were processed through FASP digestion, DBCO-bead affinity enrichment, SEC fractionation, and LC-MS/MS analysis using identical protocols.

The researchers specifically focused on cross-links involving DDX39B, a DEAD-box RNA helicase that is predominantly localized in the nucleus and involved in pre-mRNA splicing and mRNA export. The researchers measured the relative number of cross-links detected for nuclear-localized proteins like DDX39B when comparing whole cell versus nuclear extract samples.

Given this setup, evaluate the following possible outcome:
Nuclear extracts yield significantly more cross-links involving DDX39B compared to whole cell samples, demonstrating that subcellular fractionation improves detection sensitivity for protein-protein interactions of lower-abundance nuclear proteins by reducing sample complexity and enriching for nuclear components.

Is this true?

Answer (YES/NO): YES